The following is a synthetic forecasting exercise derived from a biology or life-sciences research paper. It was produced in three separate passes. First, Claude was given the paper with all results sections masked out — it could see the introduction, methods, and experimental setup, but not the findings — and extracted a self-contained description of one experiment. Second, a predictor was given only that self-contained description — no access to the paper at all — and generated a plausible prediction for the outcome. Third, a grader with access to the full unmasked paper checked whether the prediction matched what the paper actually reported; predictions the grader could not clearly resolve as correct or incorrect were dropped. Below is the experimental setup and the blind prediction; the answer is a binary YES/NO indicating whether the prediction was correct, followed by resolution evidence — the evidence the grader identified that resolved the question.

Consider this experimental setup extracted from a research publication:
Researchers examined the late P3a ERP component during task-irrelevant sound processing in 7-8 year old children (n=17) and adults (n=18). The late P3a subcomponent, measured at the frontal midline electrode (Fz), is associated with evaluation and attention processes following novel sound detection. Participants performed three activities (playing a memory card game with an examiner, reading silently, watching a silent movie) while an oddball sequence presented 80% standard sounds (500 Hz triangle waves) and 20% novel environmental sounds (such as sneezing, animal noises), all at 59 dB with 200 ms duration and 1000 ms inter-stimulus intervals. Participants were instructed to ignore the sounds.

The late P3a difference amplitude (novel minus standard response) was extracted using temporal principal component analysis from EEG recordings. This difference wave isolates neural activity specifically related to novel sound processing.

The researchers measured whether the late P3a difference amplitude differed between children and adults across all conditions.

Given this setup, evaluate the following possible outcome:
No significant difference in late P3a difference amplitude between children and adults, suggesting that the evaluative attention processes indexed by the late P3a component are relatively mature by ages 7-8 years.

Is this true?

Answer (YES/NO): NO